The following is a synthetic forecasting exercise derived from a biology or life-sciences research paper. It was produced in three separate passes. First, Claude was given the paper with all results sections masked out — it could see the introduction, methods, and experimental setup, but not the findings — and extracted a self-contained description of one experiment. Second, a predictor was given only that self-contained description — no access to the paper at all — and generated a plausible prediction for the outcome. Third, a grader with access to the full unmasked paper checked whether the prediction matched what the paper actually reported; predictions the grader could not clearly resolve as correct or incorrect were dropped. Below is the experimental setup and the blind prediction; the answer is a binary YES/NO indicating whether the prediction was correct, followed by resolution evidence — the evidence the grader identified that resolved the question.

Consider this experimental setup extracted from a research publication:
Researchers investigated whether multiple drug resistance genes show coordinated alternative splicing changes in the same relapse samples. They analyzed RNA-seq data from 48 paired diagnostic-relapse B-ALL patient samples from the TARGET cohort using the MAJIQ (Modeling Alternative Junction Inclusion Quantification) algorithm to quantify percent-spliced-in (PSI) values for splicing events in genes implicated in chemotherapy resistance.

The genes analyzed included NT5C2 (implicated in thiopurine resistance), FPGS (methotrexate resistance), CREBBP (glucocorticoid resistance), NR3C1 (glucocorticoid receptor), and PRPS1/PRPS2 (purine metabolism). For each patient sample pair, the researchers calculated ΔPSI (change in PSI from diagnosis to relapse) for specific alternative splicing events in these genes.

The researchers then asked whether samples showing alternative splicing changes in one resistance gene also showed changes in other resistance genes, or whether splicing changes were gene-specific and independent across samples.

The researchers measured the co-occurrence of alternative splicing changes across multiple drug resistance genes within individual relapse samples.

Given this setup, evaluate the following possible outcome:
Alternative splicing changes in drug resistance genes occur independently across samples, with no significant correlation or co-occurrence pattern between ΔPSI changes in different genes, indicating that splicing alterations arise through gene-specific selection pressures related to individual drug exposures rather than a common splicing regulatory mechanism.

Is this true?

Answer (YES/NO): NO